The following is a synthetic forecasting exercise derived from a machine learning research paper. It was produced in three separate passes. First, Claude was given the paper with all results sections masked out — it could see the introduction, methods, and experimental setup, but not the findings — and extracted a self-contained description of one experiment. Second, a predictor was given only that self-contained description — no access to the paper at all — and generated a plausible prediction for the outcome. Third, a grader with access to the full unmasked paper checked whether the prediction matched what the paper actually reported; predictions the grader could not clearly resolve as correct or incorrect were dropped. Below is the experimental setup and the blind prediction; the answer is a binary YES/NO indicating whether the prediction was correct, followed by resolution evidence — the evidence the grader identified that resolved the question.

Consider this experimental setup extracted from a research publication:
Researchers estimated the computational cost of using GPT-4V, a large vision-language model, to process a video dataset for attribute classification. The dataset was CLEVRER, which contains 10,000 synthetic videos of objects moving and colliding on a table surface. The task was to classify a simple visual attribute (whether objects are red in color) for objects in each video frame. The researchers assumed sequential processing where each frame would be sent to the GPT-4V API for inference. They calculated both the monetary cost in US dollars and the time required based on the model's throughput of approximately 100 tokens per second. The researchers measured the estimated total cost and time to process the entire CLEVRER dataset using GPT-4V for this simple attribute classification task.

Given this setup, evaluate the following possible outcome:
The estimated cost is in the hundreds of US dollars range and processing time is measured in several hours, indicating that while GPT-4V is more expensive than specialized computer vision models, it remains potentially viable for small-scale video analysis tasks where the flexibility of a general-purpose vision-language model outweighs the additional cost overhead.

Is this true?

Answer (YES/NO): NO